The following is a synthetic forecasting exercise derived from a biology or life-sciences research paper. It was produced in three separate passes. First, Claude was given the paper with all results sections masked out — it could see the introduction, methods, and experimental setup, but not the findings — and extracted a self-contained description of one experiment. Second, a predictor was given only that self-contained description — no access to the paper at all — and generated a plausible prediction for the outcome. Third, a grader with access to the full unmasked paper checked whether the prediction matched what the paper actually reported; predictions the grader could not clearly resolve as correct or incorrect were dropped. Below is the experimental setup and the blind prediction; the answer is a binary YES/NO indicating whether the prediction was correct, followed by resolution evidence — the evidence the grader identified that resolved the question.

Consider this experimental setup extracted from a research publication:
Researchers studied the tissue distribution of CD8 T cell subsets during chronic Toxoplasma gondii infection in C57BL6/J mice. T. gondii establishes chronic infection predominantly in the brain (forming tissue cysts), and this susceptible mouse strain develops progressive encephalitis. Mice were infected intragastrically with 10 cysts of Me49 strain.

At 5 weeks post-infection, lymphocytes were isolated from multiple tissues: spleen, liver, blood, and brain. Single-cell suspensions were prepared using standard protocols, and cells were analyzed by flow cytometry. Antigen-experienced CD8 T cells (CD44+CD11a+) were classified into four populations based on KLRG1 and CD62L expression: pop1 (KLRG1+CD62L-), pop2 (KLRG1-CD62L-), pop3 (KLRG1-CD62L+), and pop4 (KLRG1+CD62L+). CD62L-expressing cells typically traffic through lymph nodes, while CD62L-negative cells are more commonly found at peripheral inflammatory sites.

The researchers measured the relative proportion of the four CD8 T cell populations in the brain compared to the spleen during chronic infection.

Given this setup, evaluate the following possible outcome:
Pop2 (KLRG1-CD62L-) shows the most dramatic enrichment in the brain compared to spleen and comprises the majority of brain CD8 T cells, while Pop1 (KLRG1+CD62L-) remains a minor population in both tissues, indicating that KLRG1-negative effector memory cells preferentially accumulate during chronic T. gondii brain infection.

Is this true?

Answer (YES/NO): NO